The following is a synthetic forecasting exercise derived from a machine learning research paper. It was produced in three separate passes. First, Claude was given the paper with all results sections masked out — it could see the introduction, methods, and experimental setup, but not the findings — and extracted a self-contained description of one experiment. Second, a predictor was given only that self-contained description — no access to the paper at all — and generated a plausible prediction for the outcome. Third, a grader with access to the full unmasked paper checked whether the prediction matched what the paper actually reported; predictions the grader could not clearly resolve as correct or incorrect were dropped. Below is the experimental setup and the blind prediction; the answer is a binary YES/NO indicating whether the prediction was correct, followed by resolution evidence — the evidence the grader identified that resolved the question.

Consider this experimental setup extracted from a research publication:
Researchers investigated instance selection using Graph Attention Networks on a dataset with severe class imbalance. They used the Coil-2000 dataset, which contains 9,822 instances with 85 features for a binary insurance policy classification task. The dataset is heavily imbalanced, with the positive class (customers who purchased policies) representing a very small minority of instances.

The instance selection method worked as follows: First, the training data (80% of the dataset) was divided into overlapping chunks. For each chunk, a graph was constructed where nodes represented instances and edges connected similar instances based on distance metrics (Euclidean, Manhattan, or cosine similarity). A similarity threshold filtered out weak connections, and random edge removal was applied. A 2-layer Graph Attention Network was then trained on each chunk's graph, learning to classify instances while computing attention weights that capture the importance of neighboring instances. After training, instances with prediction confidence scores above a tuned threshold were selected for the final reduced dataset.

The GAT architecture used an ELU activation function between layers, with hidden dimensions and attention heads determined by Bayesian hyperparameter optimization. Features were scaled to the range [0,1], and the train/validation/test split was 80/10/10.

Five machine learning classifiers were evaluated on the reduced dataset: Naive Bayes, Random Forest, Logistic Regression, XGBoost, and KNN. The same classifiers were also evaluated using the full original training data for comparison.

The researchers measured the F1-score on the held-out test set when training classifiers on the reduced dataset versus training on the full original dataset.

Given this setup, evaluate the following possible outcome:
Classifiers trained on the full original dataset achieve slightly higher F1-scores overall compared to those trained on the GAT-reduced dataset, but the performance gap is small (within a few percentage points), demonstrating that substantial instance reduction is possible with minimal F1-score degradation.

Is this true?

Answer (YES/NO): NO